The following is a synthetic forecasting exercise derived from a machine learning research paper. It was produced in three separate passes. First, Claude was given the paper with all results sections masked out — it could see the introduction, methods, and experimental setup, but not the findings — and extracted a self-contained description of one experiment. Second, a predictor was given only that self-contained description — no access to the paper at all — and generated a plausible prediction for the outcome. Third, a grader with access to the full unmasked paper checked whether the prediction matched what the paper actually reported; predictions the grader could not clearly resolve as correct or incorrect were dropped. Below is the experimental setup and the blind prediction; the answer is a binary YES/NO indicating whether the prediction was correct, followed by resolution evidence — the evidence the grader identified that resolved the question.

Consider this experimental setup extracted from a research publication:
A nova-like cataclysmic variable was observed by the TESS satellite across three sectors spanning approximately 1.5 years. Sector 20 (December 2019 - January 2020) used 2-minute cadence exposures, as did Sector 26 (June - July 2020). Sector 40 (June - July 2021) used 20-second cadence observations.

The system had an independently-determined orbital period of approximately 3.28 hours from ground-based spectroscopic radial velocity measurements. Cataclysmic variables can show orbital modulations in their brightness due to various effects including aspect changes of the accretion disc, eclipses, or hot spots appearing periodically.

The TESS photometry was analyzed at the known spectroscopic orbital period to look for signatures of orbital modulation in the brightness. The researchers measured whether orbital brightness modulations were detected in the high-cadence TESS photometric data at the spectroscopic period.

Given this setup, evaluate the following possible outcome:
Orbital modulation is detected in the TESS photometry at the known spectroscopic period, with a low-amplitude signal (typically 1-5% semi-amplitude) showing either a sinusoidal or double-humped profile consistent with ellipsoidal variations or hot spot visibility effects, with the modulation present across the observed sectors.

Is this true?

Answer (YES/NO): NO